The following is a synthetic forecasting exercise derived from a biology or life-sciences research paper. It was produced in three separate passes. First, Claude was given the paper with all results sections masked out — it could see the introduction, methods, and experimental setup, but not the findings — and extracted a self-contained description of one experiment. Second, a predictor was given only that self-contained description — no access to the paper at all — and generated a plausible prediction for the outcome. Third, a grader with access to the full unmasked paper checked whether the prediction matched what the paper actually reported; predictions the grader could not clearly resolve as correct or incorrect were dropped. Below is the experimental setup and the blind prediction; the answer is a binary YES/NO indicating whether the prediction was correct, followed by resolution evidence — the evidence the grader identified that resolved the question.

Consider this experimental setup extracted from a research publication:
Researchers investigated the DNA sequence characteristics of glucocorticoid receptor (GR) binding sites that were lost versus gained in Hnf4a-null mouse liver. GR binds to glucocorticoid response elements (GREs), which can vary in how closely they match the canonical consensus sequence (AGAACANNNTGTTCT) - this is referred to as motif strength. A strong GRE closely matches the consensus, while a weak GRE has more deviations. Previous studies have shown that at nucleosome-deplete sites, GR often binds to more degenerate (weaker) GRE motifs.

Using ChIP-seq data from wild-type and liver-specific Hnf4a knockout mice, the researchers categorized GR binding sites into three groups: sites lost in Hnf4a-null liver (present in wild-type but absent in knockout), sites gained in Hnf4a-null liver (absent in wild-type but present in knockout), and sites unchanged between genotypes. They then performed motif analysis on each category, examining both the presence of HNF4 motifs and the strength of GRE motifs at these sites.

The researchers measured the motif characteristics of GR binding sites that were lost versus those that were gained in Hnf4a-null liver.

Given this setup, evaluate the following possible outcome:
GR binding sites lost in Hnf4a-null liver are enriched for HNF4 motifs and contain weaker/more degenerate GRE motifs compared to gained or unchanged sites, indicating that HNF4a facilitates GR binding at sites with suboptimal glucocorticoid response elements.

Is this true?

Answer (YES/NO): YES